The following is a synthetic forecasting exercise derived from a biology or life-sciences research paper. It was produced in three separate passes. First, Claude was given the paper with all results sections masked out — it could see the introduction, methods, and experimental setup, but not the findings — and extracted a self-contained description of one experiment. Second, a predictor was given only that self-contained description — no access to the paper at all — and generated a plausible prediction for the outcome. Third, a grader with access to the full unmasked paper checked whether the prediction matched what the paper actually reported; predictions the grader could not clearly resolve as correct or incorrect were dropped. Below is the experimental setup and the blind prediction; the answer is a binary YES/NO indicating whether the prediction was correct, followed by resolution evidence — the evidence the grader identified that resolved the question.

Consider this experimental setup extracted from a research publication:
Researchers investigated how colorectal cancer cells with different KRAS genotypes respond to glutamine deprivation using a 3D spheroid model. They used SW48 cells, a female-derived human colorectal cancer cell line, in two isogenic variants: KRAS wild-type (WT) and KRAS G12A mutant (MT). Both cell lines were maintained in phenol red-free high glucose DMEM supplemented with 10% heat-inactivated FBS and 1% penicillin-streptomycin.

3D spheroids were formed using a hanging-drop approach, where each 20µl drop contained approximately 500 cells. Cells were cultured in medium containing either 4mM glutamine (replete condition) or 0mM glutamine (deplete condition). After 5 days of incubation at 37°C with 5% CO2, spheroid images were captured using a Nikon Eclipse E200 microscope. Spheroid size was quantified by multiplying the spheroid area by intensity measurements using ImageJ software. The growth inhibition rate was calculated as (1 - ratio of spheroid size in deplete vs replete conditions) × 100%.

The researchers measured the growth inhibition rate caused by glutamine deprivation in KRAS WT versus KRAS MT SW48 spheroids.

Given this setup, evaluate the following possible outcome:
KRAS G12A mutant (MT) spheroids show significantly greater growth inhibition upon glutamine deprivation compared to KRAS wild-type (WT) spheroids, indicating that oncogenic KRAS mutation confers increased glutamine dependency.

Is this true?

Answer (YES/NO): NO